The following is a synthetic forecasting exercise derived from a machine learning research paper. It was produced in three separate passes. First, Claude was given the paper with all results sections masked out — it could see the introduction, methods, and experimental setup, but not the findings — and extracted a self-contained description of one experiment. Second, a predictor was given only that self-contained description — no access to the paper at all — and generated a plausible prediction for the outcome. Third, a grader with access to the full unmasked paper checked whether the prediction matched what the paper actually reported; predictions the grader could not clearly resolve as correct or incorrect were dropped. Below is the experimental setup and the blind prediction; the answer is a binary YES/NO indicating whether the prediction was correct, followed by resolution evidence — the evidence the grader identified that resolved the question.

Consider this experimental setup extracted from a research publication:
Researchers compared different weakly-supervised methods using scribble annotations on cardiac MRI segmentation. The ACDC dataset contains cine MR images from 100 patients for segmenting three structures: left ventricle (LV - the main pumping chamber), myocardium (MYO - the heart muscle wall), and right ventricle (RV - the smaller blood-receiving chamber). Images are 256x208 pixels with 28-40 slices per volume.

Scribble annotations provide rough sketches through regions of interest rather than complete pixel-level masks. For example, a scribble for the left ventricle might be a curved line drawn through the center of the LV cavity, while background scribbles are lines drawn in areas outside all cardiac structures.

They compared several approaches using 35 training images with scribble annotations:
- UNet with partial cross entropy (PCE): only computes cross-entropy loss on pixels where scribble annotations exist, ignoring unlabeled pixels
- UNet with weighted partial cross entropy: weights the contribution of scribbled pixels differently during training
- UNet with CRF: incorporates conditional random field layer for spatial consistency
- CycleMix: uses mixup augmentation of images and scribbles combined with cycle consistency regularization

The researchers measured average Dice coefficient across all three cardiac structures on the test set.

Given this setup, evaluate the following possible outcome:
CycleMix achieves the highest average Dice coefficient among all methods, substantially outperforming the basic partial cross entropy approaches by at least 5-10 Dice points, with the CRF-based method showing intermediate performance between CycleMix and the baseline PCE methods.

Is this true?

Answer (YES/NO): NO